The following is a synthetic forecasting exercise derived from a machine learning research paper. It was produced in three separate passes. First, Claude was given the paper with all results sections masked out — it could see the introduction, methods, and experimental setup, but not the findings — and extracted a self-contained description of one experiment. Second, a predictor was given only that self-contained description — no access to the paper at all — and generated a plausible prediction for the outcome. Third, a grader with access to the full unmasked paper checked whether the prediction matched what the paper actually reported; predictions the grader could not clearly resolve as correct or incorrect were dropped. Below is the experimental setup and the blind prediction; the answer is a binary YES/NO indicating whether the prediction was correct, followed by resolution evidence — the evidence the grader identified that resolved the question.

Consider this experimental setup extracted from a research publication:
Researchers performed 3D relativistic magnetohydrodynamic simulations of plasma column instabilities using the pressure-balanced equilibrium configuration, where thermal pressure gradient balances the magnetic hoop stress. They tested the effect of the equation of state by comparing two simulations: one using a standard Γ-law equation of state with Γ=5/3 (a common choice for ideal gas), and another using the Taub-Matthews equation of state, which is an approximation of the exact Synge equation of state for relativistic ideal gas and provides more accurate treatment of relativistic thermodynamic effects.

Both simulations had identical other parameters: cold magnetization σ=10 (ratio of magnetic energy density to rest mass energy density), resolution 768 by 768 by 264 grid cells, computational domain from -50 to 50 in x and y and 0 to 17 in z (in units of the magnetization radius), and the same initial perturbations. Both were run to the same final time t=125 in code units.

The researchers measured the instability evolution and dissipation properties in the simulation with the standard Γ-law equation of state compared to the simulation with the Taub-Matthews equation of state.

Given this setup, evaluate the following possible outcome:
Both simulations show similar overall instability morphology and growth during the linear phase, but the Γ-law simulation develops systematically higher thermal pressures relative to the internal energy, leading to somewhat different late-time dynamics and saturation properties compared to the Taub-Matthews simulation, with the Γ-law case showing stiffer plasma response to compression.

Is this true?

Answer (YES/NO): NO